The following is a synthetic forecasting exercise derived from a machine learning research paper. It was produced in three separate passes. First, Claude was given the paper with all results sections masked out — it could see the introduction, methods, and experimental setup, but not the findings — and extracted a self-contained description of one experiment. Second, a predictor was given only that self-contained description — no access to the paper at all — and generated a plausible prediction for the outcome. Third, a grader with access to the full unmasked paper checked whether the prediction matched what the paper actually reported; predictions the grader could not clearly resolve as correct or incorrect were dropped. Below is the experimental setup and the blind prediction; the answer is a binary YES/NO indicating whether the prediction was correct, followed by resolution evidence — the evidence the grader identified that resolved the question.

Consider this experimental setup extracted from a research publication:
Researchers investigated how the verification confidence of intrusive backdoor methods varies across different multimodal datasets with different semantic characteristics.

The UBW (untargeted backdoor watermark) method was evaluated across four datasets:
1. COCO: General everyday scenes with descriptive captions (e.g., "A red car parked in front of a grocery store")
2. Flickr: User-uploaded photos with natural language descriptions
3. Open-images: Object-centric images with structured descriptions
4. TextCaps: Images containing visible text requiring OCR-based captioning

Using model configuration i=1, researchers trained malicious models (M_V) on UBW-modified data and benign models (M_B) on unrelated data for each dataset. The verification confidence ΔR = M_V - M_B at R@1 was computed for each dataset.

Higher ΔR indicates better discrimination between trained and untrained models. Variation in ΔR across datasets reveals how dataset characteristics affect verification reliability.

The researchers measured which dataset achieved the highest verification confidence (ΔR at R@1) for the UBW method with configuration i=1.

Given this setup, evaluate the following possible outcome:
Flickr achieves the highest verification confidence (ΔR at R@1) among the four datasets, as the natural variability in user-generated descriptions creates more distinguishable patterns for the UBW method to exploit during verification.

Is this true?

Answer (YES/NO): NO